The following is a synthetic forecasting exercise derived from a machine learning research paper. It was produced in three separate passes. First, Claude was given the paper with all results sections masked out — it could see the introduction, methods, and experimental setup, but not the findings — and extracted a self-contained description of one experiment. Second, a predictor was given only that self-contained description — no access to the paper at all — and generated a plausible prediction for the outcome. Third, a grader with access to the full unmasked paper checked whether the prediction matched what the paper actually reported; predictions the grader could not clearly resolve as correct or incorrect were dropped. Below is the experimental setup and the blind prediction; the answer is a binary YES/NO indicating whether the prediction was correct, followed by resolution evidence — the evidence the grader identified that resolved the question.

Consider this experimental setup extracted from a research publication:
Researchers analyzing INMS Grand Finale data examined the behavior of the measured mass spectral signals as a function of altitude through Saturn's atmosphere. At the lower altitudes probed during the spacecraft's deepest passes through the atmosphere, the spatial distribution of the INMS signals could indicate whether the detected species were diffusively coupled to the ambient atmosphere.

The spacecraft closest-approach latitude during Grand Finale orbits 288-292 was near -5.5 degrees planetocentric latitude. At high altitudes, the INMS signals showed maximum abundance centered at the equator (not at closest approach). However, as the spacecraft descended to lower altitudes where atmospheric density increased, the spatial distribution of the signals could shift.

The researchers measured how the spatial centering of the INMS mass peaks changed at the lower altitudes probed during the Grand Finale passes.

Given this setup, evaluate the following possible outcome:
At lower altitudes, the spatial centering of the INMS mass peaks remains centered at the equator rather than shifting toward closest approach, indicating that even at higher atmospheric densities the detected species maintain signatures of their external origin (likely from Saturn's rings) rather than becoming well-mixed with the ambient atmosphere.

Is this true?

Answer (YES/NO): NO